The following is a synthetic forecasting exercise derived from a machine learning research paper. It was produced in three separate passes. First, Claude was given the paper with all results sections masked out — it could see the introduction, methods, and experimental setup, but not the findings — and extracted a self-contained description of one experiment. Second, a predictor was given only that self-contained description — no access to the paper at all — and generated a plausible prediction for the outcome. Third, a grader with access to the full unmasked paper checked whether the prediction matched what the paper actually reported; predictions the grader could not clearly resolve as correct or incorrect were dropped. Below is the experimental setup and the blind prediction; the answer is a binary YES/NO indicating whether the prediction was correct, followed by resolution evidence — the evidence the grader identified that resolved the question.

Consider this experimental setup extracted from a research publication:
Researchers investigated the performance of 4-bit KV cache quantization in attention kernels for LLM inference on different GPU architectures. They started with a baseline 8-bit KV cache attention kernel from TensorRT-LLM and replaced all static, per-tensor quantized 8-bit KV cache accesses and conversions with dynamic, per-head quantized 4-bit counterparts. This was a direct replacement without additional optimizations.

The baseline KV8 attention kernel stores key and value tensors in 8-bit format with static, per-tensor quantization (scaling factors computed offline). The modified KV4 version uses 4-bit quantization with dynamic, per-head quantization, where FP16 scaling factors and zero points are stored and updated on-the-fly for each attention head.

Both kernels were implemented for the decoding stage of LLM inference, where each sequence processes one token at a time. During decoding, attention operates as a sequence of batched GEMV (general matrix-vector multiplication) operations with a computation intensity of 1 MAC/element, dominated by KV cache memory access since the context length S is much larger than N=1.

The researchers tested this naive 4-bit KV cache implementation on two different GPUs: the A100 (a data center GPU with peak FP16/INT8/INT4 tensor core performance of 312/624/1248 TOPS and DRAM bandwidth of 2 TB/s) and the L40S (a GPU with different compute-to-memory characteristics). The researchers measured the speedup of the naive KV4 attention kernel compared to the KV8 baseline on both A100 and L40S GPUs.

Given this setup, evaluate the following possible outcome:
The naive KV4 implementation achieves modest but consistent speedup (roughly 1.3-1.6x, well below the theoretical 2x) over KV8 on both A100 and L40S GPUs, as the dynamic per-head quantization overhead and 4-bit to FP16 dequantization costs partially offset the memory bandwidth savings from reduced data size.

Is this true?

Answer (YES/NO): NO